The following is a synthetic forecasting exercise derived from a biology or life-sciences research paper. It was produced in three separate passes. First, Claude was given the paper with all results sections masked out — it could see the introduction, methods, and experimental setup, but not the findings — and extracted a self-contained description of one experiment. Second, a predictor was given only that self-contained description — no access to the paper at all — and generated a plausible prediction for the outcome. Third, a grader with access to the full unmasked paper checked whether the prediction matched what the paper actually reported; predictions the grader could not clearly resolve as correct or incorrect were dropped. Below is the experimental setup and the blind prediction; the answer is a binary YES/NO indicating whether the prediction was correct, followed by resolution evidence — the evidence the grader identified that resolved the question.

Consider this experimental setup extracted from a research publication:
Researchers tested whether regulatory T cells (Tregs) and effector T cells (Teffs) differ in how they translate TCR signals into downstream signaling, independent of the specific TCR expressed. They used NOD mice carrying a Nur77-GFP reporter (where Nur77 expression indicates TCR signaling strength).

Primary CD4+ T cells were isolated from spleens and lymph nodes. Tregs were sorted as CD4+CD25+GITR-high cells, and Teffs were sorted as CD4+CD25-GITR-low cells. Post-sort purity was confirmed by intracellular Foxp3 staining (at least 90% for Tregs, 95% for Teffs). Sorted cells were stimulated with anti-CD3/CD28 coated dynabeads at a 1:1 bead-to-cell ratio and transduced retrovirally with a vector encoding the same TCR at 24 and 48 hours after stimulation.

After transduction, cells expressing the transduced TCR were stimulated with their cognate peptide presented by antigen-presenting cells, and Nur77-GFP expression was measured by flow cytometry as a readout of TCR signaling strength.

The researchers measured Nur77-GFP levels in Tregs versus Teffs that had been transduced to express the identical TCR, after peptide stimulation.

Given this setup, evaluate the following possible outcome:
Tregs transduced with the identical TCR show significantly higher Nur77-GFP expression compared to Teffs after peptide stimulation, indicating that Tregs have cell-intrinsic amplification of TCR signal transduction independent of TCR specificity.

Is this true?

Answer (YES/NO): YES